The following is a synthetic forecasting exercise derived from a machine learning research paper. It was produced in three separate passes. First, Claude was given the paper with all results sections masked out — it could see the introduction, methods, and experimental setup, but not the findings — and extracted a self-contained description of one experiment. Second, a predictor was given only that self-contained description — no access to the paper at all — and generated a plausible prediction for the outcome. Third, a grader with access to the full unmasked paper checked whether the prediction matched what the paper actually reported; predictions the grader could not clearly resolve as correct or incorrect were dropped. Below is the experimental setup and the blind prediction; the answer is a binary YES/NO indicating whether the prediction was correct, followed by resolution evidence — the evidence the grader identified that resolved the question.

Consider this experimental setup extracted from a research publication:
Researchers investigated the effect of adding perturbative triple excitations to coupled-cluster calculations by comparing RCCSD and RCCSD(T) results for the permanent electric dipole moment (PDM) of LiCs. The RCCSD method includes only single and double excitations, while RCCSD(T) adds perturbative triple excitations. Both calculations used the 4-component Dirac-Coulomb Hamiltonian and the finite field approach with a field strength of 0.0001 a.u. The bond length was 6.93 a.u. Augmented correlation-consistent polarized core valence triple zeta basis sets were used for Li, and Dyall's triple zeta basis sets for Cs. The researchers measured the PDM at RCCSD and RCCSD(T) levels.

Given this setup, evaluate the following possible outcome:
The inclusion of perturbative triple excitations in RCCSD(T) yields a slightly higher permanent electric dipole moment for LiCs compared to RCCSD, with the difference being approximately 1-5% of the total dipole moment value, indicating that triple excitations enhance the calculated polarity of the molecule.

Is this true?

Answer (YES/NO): NO